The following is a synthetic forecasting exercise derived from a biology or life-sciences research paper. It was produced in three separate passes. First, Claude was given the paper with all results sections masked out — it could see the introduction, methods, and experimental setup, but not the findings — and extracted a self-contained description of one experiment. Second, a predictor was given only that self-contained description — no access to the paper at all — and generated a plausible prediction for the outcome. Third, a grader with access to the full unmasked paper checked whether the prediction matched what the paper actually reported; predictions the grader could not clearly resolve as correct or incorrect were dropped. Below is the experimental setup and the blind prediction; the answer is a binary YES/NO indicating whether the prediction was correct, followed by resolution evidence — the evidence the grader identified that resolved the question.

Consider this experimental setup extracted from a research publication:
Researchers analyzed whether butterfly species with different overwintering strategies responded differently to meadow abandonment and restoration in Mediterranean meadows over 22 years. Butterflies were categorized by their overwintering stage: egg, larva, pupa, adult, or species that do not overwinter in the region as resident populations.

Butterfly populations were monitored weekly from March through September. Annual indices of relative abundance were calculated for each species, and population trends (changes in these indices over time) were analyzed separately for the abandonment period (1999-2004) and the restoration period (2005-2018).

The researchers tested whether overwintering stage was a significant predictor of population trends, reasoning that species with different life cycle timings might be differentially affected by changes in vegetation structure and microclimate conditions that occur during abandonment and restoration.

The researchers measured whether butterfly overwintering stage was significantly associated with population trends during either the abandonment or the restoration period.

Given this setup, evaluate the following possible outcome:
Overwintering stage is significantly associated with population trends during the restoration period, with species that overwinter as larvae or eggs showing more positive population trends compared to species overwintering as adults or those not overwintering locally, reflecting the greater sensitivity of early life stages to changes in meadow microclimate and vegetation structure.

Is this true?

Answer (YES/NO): NO